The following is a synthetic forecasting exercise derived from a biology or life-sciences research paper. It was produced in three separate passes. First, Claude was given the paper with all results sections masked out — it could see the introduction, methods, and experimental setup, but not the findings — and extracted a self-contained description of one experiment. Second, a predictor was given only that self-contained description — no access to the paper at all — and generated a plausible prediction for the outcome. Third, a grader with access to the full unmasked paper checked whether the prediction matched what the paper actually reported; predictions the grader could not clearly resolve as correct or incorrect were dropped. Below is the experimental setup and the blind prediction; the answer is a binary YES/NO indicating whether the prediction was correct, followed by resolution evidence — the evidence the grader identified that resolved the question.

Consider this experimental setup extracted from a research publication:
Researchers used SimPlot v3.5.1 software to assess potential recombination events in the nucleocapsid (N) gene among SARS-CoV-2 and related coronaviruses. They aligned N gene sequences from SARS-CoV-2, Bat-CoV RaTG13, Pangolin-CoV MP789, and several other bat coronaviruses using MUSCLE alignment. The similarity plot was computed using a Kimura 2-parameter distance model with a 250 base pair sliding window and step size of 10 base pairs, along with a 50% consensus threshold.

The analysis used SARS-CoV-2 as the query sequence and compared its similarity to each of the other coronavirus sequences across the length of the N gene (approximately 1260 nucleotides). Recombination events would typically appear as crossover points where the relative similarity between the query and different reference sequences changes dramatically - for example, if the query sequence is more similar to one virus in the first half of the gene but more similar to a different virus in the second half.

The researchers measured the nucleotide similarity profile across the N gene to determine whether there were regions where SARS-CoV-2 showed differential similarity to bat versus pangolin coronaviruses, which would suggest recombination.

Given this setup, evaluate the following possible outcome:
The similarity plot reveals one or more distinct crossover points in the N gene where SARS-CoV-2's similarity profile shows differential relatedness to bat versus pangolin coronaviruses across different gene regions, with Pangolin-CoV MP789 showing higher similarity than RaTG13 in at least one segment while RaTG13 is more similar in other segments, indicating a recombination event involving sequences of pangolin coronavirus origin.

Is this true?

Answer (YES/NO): NO